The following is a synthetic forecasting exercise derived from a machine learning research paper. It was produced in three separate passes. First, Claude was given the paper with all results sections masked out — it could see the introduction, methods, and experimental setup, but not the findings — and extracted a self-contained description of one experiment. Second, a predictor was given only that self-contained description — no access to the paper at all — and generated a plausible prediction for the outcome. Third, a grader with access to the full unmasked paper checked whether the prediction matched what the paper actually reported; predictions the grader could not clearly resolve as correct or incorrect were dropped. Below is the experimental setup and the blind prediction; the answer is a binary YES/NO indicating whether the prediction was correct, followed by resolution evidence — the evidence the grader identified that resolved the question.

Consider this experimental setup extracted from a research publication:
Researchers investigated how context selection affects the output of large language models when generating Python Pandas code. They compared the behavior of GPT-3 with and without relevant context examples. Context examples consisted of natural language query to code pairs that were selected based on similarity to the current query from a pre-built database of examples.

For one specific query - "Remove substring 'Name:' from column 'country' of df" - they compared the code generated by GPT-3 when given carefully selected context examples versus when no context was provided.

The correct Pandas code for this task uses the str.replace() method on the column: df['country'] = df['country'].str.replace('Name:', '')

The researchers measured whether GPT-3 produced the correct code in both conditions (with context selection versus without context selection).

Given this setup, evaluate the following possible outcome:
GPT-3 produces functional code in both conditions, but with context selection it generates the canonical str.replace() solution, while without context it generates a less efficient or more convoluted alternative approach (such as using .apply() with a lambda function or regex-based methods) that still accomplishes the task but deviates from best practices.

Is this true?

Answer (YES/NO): NO